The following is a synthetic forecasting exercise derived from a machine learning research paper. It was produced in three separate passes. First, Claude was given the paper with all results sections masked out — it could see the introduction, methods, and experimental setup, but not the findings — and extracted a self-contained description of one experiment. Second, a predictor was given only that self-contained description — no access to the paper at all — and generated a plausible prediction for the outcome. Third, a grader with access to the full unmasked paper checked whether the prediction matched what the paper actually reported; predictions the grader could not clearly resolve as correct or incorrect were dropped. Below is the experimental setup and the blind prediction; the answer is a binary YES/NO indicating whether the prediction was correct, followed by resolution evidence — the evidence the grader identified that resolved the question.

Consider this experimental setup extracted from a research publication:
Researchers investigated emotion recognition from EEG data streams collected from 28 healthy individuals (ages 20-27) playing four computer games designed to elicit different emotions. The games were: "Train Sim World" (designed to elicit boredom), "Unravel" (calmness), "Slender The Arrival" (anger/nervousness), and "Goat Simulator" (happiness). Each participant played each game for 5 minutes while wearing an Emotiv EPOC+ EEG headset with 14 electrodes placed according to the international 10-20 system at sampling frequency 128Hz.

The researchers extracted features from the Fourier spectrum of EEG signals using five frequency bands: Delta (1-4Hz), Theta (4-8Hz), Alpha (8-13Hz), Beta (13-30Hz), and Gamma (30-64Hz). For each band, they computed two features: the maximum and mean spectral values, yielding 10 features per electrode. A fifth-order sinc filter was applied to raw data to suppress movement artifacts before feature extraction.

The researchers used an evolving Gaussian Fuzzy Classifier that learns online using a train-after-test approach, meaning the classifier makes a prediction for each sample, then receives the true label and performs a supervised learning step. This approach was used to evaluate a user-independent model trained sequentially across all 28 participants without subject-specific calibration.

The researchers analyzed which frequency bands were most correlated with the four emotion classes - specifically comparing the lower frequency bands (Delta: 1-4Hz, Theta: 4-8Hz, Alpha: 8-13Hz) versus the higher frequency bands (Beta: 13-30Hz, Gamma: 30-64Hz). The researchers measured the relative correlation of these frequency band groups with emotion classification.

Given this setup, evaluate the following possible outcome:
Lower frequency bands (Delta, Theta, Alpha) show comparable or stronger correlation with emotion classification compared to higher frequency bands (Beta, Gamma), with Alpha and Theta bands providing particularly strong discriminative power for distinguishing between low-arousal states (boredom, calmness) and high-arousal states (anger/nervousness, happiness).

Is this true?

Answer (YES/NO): NO